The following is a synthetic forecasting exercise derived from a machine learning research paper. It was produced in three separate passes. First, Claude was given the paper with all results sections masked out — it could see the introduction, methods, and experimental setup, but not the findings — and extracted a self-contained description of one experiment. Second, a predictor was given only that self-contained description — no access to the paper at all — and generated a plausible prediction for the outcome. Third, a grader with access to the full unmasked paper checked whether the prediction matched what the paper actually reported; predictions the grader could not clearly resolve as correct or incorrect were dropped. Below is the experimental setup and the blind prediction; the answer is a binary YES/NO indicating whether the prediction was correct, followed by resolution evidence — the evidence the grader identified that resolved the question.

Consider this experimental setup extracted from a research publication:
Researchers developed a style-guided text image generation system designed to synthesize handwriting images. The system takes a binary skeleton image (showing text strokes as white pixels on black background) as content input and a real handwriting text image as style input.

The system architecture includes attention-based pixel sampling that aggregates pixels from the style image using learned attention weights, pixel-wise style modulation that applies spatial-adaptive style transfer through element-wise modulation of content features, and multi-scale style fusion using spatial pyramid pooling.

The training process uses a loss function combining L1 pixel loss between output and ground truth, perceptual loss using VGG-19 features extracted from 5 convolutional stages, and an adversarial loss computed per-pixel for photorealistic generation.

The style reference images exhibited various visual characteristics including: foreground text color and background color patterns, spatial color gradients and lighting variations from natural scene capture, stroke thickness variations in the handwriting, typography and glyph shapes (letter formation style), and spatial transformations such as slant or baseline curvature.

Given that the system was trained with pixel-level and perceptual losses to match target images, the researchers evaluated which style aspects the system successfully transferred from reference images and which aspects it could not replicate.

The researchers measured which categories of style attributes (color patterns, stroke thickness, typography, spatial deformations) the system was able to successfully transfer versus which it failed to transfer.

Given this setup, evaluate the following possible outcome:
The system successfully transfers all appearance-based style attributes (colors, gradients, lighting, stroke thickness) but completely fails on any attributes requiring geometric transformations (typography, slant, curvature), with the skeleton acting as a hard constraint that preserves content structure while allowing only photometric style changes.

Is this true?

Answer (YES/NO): NO